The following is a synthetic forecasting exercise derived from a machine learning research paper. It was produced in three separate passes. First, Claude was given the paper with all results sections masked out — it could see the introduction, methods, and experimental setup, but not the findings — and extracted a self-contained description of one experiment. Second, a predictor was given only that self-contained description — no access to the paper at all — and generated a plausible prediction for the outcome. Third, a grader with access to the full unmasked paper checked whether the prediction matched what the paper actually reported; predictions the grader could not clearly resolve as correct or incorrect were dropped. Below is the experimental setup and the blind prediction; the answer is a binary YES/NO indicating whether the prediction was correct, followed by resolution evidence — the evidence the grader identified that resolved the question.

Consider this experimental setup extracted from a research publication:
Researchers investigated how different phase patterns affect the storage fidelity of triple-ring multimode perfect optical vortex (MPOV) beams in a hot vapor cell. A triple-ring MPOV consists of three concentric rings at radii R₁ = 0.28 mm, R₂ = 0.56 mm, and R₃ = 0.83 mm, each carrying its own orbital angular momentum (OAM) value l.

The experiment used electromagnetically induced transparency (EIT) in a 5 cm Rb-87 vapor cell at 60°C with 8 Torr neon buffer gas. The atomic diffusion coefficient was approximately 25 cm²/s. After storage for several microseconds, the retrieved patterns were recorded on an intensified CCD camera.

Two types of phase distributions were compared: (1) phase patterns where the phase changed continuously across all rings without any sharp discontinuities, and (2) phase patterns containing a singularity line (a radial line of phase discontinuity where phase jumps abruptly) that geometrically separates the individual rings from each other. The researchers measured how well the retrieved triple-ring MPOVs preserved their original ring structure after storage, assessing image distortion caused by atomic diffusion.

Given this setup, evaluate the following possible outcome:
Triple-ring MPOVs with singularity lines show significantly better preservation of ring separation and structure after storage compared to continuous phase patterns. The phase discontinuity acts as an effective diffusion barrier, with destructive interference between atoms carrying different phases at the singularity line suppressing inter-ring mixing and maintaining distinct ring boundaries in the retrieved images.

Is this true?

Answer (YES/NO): YES